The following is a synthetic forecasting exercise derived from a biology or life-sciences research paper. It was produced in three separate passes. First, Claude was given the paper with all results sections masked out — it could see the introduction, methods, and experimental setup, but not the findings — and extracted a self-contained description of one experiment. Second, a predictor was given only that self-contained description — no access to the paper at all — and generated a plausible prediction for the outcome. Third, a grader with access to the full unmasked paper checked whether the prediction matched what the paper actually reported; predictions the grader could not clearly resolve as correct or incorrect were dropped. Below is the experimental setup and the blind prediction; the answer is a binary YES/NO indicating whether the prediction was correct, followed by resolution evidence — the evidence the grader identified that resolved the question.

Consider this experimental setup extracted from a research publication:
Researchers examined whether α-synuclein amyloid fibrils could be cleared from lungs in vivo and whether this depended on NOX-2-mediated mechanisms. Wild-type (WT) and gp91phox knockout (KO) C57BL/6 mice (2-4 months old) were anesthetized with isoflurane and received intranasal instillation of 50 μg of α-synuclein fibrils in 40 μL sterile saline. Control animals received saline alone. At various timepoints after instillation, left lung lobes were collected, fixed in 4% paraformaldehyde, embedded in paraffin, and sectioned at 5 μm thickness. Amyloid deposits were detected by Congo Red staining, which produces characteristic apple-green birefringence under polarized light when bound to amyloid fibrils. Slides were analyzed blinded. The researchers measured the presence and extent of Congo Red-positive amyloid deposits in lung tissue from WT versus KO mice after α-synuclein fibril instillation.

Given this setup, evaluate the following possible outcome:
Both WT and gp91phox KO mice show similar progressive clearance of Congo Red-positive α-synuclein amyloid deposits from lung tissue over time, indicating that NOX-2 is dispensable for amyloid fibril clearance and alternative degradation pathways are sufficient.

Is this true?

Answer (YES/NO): NO